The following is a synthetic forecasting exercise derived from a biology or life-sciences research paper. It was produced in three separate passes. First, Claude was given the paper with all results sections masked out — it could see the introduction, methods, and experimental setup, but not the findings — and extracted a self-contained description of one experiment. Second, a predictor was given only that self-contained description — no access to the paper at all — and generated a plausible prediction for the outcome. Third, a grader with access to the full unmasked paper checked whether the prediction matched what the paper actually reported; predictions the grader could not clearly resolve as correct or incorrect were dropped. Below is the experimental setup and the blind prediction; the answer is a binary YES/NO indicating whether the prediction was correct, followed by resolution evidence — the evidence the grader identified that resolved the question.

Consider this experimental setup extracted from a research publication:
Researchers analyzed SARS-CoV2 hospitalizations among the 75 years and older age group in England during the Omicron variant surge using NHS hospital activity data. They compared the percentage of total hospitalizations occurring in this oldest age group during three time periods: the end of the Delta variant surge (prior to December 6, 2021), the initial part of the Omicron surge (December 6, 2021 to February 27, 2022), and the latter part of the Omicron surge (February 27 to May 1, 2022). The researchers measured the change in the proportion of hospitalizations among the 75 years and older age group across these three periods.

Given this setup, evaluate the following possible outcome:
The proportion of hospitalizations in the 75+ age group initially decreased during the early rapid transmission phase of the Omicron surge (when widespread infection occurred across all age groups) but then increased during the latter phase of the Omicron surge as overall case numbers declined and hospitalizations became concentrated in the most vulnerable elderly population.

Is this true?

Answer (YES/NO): NO